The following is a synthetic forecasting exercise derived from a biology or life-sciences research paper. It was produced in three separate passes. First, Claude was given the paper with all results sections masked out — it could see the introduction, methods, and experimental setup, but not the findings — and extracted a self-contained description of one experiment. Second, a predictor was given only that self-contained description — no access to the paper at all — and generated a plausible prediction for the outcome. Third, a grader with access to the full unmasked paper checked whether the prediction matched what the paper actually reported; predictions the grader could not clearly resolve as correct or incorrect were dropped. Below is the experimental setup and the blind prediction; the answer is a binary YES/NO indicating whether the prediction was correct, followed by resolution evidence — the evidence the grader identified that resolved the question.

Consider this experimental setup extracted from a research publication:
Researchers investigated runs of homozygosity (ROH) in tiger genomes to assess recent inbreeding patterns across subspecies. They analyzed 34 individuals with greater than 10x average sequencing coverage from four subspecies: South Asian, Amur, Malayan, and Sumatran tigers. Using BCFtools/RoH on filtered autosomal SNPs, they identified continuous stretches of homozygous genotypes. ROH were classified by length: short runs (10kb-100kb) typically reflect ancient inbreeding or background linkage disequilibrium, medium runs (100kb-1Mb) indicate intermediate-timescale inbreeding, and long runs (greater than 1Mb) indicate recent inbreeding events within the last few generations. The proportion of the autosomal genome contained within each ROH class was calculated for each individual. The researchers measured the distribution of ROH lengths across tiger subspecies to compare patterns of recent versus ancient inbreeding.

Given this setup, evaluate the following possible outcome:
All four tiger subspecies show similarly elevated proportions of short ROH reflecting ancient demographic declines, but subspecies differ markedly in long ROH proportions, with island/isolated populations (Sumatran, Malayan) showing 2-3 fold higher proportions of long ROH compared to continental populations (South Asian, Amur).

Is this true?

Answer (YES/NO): NO